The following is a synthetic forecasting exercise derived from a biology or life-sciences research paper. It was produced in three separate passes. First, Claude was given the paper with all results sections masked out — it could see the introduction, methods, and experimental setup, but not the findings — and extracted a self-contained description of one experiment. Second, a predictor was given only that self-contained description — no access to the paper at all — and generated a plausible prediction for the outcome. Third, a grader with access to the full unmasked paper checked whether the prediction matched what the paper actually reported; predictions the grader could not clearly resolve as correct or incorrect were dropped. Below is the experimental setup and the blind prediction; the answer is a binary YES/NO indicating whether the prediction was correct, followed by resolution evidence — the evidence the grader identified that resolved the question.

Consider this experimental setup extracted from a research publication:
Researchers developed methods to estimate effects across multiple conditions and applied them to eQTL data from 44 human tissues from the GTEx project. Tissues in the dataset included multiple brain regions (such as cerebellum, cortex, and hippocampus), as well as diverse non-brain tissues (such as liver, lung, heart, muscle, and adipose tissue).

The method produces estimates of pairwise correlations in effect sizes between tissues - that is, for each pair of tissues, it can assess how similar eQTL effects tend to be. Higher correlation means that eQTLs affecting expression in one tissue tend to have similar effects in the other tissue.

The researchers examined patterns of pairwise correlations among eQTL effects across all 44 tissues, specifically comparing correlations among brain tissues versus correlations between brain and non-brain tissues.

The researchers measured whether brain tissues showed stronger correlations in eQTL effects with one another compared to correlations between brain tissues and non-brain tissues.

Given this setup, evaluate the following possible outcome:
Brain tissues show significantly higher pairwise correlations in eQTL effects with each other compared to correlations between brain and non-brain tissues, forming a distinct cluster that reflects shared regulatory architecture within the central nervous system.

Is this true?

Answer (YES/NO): YES